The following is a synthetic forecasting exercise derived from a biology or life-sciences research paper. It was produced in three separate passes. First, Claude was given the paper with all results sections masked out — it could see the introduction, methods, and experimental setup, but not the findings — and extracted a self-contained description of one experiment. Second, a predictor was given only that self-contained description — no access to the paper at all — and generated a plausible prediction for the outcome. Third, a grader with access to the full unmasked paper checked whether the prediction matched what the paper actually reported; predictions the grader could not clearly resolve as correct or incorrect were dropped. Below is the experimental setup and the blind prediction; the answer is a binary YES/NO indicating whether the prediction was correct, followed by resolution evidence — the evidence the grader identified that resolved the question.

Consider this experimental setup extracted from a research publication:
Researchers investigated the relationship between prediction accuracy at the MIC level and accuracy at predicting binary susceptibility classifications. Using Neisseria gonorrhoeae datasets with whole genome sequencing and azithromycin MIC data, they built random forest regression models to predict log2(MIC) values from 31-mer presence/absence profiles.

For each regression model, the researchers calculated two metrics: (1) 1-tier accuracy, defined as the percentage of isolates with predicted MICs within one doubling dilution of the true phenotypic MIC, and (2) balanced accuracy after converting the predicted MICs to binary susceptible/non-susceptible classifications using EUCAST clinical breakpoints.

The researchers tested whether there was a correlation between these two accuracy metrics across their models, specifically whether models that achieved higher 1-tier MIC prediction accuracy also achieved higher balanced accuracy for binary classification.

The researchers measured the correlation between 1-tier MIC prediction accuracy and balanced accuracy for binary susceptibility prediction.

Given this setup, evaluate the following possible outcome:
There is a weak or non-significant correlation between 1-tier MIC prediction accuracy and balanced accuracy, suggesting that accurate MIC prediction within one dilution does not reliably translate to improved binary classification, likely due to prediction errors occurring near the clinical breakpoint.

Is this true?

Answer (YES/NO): YES